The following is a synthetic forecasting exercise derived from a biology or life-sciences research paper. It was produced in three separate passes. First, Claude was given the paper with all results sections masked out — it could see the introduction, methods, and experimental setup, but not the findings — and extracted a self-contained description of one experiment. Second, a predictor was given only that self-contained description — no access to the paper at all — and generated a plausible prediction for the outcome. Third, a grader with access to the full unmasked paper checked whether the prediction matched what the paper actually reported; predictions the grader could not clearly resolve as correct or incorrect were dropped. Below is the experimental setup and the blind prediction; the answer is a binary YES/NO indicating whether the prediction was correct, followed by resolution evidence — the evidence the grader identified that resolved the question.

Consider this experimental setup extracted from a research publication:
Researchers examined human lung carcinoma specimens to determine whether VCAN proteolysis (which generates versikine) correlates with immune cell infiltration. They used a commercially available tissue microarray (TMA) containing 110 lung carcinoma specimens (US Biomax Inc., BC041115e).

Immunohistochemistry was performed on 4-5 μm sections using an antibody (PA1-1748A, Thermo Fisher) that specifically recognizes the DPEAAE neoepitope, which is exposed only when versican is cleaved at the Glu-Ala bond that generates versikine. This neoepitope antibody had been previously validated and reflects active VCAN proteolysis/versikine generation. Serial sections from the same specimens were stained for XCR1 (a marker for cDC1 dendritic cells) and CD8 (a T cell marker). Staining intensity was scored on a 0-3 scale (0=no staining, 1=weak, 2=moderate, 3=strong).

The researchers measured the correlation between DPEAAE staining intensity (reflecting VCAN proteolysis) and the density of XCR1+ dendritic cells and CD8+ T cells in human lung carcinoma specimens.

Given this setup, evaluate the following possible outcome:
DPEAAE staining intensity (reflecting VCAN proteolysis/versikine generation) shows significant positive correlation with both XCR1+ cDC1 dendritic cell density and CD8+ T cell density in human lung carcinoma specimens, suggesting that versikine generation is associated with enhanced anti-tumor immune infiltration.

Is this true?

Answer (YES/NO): NO